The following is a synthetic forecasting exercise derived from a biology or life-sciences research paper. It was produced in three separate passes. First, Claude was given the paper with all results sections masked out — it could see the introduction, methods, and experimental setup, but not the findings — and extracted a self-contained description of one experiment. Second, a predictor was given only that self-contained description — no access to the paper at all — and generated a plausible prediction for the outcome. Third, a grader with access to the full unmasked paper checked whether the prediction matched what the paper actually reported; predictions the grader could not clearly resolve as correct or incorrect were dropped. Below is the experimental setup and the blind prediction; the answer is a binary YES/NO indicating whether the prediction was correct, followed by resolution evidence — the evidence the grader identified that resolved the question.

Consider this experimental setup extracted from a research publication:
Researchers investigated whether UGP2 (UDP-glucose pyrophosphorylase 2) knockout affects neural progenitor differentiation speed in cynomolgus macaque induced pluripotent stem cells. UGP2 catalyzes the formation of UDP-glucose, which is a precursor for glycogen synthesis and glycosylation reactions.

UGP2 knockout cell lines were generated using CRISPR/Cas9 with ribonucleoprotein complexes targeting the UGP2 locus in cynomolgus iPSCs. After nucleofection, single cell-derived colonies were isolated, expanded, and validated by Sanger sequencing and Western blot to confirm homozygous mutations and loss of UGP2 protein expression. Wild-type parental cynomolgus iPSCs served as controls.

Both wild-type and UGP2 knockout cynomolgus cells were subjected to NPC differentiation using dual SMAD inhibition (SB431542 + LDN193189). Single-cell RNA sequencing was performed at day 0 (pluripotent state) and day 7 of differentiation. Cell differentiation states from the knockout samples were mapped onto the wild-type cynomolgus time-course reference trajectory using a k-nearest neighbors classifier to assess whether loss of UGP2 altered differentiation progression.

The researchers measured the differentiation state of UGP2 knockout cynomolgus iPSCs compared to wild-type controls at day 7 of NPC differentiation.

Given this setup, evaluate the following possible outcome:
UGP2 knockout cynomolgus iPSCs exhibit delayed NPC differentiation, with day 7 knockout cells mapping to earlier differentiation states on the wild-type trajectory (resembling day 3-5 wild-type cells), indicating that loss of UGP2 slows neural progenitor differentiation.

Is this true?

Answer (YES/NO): NO